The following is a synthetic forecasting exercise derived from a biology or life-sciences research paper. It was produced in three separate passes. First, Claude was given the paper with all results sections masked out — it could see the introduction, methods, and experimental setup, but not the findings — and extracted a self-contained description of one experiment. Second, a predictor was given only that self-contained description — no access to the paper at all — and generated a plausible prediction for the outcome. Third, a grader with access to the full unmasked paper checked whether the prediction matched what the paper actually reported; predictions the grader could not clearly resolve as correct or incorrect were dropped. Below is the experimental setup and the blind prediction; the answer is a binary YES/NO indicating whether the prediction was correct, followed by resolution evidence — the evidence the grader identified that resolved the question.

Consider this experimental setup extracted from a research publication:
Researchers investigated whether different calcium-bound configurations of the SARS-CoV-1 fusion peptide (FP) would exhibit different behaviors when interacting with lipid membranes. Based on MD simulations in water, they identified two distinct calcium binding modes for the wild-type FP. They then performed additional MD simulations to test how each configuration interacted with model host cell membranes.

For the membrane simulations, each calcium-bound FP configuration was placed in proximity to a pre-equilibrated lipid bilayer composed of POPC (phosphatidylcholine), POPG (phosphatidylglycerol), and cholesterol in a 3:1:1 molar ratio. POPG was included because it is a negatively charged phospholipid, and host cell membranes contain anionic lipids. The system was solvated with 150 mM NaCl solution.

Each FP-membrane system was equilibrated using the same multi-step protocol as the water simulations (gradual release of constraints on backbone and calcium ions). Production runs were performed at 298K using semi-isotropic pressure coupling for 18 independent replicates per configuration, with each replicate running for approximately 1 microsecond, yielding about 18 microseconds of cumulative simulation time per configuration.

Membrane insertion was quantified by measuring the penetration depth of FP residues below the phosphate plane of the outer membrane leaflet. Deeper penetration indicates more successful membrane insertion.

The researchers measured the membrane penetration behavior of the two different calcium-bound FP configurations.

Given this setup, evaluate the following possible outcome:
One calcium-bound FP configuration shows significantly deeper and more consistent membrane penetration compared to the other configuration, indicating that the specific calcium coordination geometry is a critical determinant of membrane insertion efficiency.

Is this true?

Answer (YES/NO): YES